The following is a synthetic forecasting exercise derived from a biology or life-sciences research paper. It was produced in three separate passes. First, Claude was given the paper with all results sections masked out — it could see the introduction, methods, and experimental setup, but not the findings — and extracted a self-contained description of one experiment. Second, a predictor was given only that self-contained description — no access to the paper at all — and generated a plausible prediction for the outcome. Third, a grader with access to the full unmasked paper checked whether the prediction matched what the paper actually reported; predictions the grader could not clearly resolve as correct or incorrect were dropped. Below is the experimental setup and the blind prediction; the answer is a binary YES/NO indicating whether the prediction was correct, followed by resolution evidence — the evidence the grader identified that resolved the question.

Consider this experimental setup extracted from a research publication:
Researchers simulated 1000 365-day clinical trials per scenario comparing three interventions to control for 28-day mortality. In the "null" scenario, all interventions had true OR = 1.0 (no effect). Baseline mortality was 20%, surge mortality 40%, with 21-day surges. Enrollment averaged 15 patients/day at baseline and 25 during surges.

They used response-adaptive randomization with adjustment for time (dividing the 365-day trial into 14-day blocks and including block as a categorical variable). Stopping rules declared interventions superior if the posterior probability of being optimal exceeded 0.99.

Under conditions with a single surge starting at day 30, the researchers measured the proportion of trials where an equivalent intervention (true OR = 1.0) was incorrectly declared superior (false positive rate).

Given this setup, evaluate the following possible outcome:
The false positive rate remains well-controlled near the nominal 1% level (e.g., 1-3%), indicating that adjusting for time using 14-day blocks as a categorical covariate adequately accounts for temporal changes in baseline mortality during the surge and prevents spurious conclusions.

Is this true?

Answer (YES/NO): YES